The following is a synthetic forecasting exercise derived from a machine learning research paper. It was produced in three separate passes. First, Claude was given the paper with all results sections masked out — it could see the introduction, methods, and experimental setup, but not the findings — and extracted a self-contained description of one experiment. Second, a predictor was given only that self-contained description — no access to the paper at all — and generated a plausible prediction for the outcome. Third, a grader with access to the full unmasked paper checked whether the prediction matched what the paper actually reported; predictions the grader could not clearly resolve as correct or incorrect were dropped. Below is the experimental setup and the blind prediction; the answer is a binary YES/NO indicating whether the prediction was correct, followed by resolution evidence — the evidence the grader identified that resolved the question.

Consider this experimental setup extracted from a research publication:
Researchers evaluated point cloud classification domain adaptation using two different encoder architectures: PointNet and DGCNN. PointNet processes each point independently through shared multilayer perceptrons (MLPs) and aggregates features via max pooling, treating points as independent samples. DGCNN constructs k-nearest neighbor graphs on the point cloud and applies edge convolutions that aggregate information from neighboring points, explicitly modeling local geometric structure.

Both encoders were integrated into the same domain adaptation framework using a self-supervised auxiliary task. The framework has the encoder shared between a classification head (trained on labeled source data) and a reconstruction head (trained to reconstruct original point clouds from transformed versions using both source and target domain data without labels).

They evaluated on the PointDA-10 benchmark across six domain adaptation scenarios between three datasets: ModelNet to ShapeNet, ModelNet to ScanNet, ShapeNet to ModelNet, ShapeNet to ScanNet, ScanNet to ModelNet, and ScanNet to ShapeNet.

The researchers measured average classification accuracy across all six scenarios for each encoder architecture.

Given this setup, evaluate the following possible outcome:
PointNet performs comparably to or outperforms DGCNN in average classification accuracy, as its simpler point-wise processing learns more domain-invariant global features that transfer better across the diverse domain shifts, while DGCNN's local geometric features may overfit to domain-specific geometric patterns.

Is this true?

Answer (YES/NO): NO